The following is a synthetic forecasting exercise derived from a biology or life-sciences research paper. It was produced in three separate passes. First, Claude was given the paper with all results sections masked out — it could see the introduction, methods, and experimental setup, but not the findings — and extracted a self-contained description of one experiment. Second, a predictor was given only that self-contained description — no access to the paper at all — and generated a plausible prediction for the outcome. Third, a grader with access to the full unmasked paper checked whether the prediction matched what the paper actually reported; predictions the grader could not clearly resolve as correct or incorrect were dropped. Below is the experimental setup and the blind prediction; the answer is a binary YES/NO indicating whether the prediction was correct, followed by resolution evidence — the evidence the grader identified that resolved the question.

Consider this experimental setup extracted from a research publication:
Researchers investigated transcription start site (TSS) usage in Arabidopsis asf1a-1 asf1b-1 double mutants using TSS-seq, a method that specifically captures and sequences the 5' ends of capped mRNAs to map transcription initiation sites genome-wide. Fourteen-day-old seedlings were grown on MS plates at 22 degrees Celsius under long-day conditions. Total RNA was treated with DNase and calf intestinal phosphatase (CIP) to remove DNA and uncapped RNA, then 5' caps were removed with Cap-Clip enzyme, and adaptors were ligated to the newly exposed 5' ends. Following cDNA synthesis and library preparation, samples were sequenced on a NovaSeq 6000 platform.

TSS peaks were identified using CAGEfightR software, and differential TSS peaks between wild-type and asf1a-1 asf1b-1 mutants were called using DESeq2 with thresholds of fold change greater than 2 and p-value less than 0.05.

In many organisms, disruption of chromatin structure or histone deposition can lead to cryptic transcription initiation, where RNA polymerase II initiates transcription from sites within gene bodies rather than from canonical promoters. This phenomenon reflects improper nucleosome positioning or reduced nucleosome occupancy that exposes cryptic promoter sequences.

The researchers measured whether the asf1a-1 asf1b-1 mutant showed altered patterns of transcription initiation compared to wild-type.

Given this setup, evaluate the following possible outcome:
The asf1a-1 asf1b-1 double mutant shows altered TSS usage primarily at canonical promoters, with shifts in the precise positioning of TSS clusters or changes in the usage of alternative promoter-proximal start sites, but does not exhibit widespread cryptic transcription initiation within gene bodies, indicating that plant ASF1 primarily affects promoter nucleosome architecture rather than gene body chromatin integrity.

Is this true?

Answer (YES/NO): NO